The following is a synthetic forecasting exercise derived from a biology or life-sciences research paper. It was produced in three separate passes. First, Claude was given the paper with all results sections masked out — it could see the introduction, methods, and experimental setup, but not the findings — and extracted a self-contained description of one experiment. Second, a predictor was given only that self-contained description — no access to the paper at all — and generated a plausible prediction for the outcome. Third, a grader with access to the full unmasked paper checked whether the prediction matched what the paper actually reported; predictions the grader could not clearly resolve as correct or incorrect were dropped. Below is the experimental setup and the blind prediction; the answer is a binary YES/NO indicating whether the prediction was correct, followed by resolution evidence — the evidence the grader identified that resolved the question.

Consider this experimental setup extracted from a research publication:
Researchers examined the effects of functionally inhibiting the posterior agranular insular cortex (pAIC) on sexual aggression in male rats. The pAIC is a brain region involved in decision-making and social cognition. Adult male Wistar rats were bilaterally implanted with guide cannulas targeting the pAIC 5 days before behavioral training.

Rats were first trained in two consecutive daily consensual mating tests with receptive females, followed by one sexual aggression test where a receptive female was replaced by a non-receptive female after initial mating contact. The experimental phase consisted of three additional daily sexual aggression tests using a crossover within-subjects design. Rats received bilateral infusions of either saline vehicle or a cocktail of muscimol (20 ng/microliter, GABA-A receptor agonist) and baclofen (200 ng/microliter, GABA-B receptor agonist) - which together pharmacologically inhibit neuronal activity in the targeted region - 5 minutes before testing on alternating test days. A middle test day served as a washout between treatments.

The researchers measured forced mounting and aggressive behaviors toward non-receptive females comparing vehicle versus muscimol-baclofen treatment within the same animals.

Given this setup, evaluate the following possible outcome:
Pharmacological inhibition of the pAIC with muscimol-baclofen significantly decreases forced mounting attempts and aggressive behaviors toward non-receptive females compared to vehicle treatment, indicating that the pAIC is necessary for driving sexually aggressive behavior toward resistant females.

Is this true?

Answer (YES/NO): NO